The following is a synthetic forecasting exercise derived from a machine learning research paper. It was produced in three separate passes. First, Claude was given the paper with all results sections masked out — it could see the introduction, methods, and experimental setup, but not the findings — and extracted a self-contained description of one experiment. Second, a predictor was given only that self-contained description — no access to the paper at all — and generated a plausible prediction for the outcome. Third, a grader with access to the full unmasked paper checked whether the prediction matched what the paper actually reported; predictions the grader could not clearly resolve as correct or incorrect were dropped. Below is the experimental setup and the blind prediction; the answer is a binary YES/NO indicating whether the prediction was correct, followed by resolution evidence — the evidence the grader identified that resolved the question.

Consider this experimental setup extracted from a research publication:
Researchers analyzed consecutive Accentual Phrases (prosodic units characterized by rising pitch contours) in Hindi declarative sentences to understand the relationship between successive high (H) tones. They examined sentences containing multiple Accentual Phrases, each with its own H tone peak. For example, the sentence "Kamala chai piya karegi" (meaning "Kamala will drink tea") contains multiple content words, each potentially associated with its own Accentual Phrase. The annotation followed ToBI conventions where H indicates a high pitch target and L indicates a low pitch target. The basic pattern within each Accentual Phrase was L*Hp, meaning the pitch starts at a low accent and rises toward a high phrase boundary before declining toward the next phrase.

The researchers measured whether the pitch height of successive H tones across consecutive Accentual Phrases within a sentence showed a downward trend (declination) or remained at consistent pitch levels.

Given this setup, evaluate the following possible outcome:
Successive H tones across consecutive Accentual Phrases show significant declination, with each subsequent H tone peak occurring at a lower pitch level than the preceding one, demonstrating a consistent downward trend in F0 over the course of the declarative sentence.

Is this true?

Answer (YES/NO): YES